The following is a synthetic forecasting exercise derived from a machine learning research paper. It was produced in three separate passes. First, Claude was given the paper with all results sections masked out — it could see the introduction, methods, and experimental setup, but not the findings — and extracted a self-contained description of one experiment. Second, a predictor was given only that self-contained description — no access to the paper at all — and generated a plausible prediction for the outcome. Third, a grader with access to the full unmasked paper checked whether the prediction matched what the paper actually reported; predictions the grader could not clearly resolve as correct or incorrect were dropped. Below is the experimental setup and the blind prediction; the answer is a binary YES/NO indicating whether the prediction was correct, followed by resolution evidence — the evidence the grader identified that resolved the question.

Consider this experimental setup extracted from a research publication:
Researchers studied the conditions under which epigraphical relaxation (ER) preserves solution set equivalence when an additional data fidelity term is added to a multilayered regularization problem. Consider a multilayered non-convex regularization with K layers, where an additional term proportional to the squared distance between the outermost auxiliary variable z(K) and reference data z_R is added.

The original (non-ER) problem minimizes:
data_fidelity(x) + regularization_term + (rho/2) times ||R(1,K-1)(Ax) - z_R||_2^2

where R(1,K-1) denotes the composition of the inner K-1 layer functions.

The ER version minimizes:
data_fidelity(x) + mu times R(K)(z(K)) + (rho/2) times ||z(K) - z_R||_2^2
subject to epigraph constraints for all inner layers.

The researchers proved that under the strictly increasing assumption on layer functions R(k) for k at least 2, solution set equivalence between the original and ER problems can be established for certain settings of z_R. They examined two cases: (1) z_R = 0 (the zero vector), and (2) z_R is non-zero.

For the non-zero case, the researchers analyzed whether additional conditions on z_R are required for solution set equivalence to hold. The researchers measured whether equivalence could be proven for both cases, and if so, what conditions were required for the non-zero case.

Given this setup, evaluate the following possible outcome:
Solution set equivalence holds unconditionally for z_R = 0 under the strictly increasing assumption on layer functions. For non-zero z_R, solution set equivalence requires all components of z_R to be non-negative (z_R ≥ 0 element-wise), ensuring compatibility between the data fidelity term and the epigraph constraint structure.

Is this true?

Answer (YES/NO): NO